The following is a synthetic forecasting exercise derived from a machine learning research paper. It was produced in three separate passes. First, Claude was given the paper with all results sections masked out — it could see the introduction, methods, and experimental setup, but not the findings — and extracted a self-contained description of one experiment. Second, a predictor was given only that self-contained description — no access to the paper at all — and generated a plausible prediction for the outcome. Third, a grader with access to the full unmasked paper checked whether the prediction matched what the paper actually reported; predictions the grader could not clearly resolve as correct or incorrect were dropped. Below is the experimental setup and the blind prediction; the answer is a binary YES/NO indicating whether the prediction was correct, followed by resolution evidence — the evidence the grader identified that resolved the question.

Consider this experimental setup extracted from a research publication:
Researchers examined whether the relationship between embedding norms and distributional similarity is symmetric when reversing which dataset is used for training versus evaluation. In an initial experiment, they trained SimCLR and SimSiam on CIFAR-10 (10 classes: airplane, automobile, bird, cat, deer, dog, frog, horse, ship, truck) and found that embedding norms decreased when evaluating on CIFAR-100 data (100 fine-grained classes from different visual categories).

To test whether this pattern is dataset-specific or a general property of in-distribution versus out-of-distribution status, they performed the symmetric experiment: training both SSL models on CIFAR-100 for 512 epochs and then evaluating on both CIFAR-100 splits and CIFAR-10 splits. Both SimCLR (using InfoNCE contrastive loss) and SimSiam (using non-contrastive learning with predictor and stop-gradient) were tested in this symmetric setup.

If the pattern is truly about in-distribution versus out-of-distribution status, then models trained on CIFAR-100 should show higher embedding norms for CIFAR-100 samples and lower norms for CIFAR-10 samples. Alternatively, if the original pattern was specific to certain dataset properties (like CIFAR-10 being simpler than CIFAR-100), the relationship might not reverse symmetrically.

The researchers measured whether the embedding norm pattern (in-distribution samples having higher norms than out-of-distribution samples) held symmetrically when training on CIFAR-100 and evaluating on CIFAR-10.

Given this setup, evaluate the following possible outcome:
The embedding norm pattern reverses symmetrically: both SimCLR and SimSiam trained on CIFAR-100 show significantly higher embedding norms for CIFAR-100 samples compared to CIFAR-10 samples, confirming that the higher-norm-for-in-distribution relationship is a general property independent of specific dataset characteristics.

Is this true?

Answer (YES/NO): YES